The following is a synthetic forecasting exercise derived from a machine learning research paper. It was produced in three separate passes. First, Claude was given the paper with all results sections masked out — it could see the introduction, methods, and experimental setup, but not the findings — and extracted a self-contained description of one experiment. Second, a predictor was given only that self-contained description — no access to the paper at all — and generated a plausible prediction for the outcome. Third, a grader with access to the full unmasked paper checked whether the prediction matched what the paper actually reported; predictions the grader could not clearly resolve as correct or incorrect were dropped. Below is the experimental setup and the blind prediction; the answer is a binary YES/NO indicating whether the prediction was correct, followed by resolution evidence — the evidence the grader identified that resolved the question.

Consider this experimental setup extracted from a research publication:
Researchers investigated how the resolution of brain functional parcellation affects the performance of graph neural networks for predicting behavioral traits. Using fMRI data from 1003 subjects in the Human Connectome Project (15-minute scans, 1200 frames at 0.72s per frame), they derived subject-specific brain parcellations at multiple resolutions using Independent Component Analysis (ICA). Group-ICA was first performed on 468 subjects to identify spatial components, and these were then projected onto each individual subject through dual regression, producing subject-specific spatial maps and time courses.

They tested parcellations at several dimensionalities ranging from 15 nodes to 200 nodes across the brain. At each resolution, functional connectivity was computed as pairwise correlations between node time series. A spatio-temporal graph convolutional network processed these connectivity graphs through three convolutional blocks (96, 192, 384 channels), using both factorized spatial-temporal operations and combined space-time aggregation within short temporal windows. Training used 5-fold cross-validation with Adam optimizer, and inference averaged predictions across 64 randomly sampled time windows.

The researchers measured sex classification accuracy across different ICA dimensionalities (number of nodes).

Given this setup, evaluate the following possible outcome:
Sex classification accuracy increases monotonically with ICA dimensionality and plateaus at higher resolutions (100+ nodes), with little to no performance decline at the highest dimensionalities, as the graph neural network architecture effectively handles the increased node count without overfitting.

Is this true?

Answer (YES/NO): YES